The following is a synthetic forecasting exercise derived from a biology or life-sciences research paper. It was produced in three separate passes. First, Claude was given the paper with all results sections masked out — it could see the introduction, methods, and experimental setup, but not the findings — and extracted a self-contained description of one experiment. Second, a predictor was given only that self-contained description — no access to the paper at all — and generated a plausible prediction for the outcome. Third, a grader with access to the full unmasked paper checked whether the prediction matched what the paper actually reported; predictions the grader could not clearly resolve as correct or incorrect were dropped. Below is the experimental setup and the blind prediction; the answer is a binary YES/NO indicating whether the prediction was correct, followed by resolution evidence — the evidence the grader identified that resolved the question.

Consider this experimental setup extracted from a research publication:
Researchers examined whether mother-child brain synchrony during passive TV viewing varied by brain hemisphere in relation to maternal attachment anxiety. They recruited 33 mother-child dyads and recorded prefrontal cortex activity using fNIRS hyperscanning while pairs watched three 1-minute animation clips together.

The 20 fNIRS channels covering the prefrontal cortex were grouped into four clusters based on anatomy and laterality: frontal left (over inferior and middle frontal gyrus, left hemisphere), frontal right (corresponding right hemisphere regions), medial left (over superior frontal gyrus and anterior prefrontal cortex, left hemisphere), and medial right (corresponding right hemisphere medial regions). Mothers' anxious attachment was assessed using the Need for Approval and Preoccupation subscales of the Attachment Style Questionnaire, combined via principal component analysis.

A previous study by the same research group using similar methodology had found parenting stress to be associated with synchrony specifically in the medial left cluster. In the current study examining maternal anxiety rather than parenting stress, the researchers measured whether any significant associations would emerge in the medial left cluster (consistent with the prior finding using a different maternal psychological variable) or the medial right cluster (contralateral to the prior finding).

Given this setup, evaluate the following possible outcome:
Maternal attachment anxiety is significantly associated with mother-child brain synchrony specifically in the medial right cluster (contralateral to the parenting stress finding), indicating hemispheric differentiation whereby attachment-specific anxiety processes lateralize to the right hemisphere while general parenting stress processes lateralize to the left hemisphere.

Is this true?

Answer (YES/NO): YES